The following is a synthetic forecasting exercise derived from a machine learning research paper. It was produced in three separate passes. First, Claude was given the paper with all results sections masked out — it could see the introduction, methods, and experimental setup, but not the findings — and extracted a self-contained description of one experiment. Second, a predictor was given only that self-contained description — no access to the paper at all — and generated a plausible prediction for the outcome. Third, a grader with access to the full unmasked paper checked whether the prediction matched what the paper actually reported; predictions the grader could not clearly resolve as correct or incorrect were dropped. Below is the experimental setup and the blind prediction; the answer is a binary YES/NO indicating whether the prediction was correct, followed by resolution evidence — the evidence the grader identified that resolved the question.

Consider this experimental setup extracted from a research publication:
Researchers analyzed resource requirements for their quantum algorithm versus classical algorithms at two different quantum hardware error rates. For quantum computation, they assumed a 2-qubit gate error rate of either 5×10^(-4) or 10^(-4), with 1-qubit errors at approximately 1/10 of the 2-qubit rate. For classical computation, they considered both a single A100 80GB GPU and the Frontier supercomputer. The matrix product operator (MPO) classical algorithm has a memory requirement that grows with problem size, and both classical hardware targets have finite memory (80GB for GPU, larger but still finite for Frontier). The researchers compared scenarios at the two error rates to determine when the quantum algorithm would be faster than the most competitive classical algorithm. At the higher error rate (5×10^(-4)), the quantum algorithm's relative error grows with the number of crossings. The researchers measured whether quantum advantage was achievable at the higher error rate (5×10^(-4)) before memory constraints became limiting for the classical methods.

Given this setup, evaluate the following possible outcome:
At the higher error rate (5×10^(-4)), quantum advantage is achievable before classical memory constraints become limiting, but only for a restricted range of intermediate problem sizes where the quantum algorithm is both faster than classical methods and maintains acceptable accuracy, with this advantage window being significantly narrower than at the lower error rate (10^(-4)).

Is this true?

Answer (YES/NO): NO